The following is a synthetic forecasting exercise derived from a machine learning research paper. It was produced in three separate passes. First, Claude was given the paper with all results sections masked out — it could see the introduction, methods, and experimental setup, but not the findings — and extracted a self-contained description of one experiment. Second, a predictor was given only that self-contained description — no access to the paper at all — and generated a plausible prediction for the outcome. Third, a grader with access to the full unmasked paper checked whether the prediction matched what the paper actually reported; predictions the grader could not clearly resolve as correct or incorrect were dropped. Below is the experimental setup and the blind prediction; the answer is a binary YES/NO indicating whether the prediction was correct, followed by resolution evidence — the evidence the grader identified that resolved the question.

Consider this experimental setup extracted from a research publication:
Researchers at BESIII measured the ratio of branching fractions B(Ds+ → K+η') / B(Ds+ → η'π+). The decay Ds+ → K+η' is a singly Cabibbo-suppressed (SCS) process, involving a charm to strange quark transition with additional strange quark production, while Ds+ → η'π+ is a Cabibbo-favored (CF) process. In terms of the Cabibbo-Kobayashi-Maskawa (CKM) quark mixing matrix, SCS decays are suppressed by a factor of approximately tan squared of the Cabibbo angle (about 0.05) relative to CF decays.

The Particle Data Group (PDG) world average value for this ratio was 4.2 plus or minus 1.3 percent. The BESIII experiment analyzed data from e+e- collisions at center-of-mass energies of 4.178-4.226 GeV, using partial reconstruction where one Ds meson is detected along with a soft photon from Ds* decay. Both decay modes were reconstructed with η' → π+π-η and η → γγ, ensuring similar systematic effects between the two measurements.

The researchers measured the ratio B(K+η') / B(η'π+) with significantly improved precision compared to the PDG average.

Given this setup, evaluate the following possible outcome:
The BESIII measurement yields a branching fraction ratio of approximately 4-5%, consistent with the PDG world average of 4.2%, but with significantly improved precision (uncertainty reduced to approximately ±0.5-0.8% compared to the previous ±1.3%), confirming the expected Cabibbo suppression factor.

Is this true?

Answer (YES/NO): NO